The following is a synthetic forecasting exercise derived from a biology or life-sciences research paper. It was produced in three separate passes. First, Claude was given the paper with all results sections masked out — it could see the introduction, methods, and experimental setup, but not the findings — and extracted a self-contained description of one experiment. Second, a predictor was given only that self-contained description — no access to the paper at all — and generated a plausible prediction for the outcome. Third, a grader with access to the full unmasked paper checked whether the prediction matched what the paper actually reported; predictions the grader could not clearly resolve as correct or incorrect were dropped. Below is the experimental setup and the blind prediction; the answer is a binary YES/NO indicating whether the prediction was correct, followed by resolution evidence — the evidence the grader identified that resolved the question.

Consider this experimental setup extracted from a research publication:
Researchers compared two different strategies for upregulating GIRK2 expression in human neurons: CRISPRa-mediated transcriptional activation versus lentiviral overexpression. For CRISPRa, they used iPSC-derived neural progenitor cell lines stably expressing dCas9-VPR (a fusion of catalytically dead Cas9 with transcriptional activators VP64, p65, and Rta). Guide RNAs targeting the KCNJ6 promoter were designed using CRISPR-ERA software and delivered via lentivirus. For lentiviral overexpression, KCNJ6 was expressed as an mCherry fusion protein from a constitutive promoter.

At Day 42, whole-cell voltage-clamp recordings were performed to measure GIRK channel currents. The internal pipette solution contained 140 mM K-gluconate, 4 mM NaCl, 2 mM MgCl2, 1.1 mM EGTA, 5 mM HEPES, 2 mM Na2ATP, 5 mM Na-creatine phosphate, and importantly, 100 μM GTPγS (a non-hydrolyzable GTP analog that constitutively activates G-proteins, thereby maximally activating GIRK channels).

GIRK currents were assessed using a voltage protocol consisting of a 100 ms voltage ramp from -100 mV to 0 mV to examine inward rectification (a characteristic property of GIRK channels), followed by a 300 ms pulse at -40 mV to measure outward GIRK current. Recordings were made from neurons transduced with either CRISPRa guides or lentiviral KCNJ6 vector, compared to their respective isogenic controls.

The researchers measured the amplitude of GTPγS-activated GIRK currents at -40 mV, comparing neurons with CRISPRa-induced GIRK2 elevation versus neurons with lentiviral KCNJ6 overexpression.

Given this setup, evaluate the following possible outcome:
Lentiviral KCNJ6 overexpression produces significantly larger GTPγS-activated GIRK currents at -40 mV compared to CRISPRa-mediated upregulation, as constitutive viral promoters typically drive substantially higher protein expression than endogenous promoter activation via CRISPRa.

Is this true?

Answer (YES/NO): NO